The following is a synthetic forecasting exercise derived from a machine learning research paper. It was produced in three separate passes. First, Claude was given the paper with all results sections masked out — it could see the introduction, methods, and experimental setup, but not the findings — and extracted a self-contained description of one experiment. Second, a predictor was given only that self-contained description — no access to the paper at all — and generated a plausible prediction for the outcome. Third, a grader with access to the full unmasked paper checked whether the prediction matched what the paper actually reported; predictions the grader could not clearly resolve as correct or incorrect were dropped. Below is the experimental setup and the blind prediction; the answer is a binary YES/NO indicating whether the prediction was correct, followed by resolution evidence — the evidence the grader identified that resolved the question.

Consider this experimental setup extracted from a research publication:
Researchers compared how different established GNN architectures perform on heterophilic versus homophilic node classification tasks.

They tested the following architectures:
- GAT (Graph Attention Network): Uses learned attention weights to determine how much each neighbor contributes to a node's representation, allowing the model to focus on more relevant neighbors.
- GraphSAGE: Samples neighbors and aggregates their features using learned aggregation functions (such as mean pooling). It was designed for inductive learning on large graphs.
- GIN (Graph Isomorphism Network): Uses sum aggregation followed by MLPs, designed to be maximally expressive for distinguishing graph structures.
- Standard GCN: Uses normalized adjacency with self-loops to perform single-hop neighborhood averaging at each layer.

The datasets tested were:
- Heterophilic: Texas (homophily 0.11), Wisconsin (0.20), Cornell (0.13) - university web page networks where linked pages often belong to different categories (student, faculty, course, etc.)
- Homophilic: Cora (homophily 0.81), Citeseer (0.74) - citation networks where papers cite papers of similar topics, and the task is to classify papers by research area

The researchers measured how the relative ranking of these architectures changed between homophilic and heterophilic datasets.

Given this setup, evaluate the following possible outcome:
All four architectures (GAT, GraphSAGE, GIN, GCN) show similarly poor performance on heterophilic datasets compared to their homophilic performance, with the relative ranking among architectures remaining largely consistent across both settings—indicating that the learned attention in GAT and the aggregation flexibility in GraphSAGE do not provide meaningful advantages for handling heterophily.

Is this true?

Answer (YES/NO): NO